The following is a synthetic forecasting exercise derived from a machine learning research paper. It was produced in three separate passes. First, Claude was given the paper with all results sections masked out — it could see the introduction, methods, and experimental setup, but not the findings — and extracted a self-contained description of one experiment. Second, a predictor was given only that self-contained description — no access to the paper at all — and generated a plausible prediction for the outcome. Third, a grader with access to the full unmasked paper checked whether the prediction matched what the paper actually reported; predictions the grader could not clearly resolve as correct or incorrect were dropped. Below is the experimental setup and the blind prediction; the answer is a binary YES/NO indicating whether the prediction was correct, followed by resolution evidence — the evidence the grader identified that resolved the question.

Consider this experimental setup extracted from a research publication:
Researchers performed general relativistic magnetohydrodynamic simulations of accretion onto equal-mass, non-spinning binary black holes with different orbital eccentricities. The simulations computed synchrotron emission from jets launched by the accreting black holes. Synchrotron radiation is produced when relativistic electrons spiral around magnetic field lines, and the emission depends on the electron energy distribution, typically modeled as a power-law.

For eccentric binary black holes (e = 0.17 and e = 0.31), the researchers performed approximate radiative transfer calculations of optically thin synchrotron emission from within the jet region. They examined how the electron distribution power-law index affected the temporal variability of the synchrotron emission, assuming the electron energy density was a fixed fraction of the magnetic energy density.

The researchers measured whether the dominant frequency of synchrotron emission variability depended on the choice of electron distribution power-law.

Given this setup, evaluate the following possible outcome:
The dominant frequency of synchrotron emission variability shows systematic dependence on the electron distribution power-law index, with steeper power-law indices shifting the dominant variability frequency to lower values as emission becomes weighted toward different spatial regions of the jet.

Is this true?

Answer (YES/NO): NO